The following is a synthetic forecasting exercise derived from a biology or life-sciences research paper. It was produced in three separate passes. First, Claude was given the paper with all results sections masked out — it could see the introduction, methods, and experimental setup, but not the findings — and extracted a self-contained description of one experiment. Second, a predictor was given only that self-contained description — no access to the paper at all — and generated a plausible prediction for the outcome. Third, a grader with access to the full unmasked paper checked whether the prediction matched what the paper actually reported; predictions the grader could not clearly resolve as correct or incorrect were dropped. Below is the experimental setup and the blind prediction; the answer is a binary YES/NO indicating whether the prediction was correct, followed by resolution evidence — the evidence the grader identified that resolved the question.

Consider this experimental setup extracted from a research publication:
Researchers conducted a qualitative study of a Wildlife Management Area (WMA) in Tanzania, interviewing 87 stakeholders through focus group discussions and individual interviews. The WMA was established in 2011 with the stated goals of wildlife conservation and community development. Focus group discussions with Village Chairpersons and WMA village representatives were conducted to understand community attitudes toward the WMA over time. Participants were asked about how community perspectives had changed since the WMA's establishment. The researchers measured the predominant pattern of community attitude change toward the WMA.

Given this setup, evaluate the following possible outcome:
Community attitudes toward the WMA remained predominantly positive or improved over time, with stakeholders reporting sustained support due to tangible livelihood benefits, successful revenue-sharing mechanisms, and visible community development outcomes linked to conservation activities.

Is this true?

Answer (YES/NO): NO